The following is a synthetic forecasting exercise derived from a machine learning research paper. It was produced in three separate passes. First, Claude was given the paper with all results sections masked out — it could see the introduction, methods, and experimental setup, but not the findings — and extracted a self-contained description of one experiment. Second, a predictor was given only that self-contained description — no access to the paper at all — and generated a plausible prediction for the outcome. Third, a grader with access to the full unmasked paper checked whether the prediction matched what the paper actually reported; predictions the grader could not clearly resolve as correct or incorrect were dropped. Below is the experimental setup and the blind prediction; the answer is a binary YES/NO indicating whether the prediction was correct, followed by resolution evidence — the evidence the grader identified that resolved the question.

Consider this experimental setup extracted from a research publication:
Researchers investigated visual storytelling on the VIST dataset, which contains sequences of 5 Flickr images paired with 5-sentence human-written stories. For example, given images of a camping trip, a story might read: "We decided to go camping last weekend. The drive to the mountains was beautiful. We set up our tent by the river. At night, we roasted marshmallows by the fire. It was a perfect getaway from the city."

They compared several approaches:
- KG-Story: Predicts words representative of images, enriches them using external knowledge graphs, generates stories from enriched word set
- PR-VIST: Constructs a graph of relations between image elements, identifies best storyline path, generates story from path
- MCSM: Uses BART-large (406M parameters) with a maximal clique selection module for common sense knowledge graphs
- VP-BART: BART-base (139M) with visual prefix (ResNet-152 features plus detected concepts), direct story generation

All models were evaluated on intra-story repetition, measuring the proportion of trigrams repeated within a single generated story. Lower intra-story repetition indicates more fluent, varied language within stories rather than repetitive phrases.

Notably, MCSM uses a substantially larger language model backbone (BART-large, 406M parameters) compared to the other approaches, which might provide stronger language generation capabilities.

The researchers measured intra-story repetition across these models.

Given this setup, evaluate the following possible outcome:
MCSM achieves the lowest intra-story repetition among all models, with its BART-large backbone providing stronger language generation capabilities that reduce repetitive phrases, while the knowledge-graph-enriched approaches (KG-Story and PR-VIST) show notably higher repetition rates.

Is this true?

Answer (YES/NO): NO